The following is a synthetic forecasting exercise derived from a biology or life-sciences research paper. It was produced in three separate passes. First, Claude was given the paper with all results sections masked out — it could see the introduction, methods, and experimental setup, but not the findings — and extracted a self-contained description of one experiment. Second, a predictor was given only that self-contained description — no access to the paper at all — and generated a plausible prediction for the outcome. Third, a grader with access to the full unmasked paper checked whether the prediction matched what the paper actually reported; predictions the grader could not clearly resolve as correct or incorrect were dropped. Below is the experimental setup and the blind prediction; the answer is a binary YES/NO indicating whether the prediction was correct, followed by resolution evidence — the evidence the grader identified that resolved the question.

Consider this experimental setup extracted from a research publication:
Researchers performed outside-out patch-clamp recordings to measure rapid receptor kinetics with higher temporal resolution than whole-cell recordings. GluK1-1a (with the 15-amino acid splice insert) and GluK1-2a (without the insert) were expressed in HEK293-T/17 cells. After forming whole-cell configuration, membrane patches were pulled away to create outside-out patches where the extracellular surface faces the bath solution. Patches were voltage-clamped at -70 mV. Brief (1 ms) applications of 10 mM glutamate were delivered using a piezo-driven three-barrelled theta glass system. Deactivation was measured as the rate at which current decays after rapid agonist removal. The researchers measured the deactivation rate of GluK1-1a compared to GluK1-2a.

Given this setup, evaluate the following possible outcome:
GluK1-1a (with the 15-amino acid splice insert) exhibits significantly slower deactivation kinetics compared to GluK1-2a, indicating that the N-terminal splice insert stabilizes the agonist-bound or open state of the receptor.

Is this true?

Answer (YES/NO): NO